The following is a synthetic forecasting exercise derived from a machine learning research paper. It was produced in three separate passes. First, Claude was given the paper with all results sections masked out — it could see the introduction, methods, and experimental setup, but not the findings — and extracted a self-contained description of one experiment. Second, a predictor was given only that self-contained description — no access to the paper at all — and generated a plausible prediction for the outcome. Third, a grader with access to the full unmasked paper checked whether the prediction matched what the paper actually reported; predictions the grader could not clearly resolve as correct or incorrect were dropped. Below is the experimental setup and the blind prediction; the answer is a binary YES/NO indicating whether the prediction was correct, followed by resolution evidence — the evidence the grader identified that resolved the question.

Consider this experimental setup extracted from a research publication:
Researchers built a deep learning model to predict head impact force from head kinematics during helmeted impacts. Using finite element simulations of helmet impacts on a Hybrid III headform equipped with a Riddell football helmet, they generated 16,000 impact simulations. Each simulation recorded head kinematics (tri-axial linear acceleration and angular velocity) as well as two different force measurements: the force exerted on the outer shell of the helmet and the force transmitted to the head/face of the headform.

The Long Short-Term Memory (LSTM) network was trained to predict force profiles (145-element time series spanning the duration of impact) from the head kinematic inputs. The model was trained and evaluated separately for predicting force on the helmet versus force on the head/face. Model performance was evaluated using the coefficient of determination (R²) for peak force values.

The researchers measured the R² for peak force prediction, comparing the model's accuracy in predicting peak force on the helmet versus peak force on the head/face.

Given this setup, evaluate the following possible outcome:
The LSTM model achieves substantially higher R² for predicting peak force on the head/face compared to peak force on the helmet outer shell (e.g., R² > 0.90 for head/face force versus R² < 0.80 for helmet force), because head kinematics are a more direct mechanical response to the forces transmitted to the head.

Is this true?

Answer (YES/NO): NO